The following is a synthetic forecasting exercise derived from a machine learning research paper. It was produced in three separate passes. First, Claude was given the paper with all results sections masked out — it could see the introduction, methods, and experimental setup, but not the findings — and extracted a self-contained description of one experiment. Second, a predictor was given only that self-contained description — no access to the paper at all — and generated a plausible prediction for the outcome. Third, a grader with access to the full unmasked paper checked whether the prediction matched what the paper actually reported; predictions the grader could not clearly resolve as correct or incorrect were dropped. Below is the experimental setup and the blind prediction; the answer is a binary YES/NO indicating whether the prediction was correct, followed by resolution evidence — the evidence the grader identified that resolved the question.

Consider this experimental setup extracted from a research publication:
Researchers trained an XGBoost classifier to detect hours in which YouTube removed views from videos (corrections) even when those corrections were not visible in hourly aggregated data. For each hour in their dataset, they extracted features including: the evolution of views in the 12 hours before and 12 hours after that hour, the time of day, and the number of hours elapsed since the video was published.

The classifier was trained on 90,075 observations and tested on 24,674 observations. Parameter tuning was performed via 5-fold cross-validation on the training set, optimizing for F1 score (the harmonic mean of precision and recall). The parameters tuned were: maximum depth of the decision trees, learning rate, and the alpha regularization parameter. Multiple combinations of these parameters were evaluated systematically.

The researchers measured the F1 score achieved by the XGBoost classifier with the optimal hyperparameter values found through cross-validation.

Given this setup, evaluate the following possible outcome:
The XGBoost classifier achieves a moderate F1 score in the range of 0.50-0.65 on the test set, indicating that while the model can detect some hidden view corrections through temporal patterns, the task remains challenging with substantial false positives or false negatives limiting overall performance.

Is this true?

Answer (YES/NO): YES